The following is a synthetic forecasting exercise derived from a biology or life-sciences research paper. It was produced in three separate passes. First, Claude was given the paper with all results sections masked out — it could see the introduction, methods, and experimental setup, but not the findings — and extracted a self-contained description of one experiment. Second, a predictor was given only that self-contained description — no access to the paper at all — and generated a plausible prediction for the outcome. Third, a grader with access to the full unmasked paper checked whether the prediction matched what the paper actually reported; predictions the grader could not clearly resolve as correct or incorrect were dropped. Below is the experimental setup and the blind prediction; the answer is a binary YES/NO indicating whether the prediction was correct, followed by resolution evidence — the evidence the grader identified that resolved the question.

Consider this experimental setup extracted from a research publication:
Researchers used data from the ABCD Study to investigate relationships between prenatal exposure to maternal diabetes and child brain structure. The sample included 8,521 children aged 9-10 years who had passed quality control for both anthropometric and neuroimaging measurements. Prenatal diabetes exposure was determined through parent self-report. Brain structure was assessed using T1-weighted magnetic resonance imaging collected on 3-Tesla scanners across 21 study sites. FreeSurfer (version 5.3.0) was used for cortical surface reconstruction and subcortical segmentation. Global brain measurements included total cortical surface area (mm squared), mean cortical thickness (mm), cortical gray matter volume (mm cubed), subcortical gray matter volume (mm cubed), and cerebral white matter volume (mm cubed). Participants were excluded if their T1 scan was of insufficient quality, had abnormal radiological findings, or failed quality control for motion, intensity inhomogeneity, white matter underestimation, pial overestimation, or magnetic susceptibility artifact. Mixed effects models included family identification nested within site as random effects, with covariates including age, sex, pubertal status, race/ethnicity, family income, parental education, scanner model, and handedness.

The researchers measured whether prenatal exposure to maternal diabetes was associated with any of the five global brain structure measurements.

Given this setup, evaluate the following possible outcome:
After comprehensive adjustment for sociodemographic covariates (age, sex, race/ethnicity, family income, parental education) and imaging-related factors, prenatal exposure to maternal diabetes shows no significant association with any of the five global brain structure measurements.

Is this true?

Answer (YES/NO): NO